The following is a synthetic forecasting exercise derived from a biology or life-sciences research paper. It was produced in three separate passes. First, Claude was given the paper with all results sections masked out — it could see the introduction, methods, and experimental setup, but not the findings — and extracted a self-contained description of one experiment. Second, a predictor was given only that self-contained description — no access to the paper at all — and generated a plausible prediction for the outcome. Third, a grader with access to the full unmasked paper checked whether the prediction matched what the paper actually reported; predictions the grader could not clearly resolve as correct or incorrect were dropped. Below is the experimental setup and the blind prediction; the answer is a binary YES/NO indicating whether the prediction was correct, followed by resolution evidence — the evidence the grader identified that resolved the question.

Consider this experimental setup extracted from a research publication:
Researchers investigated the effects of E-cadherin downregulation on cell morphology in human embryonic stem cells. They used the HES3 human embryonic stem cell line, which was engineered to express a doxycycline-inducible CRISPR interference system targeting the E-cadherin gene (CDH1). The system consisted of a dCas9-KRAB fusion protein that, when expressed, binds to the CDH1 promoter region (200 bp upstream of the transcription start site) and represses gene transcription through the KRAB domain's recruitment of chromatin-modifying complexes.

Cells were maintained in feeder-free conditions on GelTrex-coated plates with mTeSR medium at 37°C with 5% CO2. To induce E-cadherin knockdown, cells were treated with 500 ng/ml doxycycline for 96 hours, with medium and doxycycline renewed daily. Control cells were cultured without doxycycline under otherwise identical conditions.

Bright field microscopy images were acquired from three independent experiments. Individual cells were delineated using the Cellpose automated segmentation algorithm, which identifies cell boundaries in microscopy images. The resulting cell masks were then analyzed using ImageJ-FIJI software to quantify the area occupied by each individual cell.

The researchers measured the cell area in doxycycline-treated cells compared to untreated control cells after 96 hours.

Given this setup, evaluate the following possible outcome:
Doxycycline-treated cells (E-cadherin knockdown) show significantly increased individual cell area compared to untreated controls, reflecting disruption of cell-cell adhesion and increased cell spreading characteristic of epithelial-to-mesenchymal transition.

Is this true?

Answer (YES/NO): YES